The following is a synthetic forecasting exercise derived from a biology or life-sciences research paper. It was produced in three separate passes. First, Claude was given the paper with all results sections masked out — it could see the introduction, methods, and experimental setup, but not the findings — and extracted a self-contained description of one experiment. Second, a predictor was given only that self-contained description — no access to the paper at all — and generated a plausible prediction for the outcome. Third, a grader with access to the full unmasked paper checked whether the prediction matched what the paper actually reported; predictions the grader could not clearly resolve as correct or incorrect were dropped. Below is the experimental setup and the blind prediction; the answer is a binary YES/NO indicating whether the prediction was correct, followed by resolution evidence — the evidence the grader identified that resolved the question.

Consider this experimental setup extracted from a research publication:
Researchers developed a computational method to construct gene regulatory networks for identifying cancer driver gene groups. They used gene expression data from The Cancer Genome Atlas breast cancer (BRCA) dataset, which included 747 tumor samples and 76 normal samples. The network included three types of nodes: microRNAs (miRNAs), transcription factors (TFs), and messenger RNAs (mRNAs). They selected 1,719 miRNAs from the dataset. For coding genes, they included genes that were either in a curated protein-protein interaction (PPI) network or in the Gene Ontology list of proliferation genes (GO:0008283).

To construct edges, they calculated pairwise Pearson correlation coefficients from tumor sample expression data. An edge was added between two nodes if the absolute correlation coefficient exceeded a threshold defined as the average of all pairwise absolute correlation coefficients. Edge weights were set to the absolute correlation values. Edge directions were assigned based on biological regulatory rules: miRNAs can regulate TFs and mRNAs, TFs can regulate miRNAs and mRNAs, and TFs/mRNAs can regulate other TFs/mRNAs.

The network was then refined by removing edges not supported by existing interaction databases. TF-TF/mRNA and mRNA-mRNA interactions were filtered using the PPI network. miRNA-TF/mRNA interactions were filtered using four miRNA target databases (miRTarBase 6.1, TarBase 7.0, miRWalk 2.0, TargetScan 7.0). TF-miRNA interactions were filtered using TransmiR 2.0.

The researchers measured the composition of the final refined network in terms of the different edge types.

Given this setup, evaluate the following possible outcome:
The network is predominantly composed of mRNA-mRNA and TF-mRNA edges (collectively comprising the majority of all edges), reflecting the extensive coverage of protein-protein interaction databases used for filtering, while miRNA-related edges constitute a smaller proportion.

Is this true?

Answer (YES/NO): NO